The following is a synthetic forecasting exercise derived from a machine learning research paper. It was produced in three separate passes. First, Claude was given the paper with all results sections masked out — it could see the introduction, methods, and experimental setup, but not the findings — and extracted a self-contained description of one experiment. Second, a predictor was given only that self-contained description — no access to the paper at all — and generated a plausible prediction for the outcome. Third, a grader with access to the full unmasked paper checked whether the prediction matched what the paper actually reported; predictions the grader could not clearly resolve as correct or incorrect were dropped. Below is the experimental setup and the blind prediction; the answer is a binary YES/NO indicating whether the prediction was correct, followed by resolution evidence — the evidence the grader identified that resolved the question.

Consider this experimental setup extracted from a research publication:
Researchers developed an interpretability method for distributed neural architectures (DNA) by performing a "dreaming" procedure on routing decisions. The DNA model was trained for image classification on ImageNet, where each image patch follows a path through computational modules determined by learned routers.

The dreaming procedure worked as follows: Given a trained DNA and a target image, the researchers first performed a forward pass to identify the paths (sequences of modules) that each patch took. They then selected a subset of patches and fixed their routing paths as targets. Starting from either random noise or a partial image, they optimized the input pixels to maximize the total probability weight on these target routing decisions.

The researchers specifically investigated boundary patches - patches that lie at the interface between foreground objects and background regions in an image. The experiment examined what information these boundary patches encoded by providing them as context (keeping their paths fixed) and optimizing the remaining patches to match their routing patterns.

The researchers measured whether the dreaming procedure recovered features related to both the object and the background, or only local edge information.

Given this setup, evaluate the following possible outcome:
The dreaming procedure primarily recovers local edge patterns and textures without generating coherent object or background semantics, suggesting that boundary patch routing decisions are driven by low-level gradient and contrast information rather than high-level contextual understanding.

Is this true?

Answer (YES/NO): NO